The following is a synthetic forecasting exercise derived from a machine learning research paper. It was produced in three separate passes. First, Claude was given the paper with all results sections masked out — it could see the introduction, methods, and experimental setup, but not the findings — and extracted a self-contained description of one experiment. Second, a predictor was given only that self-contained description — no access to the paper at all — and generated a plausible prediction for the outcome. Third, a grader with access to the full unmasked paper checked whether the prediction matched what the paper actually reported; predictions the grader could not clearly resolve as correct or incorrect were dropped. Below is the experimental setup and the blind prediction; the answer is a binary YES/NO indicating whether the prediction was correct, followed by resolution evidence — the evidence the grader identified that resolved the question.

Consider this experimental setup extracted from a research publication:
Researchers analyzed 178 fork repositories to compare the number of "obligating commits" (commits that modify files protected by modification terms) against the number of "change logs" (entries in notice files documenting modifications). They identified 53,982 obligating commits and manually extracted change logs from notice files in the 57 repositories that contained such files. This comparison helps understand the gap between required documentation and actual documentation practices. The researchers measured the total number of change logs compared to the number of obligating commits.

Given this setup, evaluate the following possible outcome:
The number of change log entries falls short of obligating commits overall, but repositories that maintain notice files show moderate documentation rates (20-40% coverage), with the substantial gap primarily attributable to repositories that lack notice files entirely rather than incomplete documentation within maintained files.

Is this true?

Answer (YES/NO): NO